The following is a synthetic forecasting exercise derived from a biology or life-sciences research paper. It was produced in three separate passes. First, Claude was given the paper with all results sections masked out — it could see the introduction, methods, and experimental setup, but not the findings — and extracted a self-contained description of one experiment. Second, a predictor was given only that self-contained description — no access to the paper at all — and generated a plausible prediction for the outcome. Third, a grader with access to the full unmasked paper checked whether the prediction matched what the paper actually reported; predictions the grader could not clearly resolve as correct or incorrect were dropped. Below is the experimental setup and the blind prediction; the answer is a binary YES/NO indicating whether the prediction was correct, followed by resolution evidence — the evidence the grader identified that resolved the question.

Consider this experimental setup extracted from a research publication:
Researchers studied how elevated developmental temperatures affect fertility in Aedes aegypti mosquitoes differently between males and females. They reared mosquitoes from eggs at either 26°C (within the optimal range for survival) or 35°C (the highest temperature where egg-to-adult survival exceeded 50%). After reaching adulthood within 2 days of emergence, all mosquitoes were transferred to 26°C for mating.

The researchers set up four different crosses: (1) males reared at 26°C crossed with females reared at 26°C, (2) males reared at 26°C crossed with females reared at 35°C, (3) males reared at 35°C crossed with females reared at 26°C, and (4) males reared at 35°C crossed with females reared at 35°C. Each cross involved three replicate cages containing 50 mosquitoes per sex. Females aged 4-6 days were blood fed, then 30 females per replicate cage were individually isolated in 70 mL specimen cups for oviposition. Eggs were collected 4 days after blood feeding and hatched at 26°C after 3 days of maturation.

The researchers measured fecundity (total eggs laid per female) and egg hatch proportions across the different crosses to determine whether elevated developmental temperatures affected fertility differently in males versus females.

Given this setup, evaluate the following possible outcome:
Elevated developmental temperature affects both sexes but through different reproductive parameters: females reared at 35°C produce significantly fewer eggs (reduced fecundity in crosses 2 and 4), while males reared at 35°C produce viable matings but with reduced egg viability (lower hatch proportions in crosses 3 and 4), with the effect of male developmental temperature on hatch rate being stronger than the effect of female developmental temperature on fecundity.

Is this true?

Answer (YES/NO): NO